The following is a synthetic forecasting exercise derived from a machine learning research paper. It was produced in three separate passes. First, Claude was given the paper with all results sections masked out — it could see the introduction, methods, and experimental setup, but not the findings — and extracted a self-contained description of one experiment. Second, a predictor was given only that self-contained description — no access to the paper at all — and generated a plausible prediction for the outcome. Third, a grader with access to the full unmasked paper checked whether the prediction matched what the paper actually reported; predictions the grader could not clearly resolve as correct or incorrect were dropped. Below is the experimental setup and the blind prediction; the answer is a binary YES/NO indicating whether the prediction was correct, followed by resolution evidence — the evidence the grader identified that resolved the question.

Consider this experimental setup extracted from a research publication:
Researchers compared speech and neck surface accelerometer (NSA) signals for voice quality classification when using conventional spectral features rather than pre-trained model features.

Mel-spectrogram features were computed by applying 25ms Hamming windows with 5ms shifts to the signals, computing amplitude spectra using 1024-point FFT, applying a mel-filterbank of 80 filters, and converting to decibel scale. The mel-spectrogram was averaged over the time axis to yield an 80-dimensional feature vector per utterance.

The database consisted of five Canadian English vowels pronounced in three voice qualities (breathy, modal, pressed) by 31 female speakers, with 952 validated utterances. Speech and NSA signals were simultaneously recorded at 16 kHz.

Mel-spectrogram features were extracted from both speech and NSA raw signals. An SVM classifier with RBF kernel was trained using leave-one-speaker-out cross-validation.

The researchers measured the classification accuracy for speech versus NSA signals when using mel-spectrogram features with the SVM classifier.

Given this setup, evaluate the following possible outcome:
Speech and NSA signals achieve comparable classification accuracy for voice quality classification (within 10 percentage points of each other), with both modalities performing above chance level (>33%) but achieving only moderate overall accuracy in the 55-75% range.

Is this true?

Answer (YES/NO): NO